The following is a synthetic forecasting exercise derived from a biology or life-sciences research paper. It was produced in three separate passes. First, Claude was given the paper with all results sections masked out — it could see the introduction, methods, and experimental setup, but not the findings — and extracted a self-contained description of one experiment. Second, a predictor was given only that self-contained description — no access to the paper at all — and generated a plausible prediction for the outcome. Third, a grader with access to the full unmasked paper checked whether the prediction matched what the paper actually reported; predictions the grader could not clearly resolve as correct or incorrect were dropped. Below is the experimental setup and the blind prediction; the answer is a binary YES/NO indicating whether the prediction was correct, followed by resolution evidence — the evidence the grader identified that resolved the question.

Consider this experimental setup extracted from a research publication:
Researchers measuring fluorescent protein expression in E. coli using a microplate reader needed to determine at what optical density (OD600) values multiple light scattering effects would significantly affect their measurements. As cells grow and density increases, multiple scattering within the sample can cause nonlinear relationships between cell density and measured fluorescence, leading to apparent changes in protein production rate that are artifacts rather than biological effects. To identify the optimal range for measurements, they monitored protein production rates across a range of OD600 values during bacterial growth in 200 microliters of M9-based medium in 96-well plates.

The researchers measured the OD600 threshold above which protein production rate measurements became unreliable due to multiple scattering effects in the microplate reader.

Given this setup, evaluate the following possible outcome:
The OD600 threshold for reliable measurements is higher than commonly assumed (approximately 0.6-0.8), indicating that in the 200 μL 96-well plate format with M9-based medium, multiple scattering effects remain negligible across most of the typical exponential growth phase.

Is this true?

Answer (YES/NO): NO